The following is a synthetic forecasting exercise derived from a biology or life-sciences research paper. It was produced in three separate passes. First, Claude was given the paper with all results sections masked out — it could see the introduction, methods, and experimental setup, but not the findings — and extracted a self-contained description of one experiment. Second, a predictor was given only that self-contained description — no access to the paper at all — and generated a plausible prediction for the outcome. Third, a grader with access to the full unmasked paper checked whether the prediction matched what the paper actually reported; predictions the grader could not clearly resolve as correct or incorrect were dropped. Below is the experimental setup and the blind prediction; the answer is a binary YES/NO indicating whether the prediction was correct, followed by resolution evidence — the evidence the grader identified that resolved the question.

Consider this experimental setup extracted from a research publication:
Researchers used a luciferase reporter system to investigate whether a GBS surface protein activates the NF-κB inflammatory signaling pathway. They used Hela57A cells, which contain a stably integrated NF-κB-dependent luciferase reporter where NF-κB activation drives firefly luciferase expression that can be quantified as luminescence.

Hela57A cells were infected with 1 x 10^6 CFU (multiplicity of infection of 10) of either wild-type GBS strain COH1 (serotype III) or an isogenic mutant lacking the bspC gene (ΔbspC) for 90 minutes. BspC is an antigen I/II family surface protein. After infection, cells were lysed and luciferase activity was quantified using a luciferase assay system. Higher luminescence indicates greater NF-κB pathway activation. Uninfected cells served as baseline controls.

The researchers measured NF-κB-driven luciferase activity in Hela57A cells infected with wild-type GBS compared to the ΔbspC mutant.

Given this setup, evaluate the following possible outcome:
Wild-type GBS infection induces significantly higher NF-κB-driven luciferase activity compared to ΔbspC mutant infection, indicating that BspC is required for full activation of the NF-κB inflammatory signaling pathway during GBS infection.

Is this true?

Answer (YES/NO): YES